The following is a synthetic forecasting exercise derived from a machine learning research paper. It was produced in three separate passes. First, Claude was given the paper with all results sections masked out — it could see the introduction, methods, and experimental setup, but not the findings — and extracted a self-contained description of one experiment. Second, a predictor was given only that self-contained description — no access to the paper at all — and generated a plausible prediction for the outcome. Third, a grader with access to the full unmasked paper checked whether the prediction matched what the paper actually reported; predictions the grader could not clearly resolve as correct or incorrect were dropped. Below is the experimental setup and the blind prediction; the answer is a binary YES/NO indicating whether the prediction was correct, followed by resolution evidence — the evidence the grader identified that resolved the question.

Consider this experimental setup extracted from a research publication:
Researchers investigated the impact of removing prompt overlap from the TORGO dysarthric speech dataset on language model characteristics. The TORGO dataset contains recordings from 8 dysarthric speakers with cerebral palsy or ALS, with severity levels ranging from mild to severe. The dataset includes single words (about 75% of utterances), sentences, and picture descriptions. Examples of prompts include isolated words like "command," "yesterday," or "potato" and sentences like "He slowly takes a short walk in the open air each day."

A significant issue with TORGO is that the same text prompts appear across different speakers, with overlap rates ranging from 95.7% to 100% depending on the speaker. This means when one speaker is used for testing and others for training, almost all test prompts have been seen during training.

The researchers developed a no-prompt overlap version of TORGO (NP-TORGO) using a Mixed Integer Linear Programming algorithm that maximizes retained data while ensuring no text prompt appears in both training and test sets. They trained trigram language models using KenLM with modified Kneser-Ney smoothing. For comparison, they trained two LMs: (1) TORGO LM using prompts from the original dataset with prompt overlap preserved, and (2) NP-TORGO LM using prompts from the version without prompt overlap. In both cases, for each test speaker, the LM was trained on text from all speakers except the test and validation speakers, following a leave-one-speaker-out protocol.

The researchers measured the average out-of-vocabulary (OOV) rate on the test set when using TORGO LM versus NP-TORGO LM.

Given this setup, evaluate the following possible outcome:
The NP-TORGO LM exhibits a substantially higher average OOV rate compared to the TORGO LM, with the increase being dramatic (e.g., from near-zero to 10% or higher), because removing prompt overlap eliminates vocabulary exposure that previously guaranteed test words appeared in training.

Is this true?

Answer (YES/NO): YES